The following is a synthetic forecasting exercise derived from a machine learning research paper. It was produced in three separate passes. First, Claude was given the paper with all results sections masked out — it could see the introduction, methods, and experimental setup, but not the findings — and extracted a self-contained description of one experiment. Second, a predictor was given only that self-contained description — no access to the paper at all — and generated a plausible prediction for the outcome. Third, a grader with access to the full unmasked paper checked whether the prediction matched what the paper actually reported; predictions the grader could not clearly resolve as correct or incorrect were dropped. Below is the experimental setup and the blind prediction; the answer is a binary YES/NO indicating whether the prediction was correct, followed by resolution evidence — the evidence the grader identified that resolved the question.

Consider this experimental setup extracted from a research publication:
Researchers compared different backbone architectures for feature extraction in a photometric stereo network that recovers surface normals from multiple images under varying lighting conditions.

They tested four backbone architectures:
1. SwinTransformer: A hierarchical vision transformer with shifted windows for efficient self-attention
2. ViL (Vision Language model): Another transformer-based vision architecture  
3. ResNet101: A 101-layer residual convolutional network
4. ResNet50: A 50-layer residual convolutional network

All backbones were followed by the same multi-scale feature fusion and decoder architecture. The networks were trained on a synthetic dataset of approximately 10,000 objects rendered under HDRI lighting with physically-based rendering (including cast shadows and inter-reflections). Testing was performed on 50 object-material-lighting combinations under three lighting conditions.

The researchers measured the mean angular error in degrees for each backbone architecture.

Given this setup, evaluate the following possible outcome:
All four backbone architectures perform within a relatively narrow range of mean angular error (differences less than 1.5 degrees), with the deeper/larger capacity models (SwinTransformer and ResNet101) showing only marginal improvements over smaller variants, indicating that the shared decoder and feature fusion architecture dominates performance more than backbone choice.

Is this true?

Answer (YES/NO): NO